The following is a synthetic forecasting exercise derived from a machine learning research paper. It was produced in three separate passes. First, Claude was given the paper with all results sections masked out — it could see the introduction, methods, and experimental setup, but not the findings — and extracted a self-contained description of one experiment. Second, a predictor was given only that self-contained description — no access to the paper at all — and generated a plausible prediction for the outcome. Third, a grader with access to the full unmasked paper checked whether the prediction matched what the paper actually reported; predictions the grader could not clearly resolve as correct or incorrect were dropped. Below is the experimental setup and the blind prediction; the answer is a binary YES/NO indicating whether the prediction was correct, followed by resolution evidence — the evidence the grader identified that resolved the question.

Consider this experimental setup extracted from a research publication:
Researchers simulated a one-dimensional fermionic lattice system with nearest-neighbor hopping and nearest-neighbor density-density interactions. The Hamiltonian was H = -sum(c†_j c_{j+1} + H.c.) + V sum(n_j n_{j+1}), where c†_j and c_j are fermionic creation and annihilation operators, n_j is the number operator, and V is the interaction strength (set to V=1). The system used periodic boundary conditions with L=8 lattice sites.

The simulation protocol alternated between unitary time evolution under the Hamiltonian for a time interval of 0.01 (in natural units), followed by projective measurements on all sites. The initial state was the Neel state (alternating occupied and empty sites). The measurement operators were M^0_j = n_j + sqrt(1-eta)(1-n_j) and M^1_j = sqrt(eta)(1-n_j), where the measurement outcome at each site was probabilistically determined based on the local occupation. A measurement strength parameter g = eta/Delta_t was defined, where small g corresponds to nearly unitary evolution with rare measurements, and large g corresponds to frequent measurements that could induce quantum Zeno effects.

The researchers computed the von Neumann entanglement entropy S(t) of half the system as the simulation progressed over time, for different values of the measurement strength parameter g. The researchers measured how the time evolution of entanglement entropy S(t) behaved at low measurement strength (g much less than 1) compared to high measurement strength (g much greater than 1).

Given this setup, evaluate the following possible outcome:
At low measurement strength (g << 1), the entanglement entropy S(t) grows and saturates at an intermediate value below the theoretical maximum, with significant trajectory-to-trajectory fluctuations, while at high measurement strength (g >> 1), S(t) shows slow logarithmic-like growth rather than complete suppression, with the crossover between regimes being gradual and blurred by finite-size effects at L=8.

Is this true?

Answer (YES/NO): NO